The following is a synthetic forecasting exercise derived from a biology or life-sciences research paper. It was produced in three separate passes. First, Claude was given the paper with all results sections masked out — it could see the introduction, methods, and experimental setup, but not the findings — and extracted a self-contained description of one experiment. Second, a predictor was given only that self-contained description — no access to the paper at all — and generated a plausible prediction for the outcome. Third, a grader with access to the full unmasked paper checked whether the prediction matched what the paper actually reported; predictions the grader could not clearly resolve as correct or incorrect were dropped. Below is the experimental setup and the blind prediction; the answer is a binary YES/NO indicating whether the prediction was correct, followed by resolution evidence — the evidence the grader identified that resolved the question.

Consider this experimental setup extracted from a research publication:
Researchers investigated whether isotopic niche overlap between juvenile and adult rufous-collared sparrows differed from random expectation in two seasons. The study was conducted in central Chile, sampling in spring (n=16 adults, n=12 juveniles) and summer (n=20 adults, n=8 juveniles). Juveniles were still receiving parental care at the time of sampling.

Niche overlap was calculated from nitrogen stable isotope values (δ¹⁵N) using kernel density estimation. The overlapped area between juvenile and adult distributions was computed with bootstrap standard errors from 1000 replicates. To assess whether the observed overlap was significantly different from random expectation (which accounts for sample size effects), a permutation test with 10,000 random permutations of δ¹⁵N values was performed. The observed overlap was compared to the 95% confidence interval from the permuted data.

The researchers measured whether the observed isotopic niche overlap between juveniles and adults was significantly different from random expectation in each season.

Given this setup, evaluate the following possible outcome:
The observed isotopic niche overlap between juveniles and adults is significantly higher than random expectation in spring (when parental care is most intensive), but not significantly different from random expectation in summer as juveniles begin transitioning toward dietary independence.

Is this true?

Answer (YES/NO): NO